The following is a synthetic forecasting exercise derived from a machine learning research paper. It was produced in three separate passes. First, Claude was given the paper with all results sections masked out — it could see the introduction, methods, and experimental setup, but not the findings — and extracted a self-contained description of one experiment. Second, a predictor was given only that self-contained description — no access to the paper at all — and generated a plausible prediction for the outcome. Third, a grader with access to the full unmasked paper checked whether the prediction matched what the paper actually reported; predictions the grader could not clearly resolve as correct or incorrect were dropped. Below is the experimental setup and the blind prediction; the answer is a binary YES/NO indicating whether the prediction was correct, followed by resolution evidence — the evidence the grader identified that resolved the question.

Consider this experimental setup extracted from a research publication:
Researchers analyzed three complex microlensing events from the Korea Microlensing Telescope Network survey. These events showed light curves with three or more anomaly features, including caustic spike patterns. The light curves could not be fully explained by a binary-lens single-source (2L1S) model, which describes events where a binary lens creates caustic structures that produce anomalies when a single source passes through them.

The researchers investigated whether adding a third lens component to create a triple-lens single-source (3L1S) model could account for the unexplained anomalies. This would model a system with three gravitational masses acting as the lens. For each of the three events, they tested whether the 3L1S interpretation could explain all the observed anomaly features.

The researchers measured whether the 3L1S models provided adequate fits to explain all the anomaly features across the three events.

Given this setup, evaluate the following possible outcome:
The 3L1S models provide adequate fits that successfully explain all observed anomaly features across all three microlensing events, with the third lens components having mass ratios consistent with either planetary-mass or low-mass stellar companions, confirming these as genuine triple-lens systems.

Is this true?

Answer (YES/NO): NO